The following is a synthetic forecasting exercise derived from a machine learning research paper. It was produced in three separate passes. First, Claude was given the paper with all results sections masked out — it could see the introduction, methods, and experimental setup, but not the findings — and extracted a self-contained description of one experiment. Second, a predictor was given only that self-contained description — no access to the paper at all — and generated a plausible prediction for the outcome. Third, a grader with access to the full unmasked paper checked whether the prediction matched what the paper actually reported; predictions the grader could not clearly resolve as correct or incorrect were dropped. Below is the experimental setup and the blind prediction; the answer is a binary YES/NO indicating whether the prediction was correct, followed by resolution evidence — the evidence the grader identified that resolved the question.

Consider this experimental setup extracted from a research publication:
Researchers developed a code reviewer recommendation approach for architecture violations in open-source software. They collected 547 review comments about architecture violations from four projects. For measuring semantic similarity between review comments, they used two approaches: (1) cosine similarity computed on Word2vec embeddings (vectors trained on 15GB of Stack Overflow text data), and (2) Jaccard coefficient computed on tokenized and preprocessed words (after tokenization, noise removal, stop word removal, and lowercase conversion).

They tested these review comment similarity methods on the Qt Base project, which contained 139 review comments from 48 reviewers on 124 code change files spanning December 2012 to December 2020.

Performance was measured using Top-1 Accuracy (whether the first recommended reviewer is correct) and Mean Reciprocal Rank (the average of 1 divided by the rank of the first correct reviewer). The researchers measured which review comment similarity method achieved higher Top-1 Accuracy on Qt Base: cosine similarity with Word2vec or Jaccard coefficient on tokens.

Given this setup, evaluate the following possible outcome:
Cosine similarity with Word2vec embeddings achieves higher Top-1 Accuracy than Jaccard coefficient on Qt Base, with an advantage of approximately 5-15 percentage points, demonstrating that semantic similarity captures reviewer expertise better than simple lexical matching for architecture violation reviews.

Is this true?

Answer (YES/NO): NO